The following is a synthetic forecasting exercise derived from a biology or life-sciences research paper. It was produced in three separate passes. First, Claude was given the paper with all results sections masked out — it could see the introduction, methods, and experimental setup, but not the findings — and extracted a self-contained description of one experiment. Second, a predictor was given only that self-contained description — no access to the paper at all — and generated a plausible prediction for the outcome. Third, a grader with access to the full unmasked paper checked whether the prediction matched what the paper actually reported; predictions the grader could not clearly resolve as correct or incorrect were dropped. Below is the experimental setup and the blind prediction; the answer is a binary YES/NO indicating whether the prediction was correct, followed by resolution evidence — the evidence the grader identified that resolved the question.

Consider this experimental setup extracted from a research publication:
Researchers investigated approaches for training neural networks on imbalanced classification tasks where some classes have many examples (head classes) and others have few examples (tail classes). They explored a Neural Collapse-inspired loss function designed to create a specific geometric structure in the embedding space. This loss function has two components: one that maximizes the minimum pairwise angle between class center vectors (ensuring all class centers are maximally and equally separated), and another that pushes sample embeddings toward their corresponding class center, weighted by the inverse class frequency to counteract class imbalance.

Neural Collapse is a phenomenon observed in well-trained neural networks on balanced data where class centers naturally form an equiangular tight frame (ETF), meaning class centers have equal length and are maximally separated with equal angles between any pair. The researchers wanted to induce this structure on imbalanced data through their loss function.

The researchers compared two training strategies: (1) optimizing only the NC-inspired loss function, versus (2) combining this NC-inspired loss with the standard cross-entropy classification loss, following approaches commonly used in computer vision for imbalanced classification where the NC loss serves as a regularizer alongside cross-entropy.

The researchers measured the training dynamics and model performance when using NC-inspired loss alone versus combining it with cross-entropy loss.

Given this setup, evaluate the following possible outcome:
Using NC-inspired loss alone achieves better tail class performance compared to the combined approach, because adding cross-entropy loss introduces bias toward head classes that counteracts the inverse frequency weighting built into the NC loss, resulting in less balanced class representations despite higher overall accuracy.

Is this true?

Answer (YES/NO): NO